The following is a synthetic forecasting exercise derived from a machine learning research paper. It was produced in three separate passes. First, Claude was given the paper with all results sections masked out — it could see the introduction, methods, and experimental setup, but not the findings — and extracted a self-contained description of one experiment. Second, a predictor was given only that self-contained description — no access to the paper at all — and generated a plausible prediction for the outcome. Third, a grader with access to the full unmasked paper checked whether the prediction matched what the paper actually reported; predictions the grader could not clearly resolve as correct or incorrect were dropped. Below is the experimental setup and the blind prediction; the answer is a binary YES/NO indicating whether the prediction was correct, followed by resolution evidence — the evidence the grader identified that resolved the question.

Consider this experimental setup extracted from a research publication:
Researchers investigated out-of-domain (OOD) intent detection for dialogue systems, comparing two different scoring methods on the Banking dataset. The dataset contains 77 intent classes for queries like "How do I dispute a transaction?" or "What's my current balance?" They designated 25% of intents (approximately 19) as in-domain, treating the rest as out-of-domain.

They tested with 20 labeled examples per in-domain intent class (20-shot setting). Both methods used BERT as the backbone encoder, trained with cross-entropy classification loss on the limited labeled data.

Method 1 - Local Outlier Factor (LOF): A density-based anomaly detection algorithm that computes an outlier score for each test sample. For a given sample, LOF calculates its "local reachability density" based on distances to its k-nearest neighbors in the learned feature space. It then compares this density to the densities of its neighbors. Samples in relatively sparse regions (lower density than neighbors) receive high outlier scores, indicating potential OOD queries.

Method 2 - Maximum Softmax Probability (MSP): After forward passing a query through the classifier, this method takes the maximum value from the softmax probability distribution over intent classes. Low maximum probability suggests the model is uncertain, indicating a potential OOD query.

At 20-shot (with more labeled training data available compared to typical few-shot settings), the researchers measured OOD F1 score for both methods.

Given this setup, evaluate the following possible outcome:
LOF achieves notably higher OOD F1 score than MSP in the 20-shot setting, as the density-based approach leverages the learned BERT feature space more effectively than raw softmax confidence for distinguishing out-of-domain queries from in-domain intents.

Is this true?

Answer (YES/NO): NO